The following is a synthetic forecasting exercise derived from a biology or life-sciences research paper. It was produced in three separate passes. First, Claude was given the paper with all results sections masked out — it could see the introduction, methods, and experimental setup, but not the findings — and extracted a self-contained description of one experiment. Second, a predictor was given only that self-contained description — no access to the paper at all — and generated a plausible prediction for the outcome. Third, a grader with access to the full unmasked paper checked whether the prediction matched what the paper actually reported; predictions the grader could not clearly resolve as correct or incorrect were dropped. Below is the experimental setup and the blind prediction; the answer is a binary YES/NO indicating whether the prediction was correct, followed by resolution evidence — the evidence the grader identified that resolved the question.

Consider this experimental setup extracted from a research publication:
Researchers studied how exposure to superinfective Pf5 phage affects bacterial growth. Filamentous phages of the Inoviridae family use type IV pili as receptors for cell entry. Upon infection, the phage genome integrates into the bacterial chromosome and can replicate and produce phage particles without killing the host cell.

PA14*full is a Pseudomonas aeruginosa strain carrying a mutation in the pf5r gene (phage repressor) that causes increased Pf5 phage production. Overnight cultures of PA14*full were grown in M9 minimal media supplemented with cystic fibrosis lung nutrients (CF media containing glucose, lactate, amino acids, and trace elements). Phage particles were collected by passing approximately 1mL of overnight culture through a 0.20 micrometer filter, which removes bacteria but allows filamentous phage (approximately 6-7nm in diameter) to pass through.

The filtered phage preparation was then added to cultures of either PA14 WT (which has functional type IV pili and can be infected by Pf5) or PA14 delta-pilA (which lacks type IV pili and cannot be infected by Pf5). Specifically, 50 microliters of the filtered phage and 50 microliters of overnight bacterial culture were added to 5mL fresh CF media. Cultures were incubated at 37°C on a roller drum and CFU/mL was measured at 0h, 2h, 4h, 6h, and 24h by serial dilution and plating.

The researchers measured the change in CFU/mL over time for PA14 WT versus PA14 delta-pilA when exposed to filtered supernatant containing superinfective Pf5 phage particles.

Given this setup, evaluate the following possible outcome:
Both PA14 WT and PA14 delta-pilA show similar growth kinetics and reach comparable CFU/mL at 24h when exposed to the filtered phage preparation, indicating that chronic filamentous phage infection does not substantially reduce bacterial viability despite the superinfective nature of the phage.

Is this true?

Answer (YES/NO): NO